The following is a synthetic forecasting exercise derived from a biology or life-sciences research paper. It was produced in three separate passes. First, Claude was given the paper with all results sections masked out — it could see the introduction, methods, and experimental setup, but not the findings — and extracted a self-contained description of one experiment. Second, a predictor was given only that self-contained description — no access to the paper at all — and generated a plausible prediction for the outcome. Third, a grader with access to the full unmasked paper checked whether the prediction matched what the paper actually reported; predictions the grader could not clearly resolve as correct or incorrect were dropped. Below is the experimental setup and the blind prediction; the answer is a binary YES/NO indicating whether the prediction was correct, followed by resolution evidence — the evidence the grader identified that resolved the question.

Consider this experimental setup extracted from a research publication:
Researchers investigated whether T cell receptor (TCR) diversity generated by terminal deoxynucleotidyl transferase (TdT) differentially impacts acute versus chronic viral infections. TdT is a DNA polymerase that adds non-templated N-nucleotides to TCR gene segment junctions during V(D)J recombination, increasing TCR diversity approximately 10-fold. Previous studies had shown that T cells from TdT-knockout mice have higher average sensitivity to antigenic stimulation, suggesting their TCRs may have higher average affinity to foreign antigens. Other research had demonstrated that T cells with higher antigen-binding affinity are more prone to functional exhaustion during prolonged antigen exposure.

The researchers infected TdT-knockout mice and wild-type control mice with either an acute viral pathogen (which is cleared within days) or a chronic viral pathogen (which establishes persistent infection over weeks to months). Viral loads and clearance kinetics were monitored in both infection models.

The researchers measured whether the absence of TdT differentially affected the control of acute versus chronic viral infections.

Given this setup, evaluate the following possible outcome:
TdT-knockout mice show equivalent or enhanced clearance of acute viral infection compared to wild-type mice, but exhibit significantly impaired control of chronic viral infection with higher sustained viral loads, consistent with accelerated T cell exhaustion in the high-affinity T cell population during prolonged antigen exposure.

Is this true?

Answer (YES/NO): YES